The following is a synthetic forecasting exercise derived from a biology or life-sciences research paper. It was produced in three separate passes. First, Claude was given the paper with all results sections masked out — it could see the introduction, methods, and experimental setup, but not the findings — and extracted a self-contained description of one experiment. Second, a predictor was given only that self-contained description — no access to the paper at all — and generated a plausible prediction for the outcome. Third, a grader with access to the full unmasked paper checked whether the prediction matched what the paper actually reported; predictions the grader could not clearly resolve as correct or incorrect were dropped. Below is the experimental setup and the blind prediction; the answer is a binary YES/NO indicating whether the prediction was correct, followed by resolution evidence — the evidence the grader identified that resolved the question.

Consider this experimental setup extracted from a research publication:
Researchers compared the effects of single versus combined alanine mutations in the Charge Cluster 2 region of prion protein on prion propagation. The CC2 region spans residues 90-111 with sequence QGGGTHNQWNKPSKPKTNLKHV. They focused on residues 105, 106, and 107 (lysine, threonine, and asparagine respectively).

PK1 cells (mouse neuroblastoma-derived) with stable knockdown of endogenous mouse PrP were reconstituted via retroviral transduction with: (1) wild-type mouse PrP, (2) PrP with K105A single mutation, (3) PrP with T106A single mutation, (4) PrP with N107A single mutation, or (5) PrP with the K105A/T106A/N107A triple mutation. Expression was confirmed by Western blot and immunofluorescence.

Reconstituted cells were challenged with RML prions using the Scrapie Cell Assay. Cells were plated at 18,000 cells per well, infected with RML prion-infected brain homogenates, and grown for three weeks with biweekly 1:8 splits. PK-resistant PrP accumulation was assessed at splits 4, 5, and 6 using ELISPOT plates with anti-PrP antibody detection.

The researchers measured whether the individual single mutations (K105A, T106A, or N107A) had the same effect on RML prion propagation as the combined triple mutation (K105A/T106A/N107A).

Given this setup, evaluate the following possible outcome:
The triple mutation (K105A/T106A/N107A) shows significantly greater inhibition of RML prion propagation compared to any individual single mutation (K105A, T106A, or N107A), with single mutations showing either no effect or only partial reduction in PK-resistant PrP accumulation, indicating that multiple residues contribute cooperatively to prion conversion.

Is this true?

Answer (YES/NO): YES